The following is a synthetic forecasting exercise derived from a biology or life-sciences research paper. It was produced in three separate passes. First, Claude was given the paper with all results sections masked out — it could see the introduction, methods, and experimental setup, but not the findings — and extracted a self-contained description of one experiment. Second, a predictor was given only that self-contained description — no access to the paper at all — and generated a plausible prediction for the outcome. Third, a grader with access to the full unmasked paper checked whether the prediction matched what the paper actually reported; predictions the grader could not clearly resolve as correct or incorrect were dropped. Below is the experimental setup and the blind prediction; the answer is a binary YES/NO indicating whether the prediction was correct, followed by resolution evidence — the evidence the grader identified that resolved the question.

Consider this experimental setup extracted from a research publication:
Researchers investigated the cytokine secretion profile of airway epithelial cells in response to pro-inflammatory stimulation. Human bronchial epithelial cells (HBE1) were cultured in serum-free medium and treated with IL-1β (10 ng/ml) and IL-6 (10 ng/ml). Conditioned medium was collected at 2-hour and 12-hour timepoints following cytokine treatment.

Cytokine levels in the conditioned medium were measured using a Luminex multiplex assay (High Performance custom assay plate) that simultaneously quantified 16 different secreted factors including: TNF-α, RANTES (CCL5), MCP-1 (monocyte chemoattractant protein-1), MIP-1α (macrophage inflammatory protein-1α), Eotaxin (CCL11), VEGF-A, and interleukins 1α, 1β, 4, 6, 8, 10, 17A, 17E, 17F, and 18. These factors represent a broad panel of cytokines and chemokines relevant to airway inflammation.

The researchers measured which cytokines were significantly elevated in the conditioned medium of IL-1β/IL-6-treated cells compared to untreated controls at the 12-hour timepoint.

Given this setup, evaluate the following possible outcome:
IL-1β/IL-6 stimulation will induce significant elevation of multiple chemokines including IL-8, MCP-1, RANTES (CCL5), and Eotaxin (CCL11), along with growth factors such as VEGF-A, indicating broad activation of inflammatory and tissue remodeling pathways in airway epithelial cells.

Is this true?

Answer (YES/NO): NO